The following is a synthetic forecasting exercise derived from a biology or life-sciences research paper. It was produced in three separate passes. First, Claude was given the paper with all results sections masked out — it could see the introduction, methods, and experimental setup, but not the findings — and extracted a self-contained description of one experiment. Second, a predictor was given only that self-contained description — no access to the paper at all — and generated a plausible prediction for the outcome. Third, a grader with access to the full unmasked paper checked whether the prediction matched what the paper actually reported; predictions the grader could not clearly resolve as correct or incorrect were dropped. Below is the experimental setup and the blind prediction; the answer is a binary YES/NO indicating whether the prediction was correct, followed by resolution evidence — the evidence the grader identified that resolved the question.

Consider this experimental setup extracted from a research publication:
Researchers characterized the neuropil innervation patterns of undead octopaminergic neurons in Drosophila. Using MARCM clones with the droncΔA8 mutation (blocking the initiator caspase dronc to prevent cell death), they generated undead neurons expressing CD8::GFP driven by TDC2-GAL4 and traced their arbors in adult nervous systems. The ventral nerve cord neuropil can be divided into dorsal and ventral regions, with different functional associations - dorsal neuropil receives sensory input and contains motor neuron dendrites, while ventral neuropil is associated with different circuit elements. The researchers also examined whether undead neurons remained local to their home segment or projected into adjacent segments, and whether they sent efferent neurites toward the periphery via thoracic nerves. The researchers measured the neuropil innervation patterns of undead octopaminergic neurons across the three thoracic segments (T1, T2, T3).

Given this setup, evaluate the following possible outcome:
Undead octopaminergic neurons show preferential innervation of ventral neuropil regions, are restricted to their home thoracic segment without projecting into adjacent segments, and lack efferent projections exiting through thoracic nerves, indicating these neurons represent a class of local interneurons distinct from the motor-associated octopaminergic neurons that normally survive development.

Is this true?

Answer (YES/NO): NO